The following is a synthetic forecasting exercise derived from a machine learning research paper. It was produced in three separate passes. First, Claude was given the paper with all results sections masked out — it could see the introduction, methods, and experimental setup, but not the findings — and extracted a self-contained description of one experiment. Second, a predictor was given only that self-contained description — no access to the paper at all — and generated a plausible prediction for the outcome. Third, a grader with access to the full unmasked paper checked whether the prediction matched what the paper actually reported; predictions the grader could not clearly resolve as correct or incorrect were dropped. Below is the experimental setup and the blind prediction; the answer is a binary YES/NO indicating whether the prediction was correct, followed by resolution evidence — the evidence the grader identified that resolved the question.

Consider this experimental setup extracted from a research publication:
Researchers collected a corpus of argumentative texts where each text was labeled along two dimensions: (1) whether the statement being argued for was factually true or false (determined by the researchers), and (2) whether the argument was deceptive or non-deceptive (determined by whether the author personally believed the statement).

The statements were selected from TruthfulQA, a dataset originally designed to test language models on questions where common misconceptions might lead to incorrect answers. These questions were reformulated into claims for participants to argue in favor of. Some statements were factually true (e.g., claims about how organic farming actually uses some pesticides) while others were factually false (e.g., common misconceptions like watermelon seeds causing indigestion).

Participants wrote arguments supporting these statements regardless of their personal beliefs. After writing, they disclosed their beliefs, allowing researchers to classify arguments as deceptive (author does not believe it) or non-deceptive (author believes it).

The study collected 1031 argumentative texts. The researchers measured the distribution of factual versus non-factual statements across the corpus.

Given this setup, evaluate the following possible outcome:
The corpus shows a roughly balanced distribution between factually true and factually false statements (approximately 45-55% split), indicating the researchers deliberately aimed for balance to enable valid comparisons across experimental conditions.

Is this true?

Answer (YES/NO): NO